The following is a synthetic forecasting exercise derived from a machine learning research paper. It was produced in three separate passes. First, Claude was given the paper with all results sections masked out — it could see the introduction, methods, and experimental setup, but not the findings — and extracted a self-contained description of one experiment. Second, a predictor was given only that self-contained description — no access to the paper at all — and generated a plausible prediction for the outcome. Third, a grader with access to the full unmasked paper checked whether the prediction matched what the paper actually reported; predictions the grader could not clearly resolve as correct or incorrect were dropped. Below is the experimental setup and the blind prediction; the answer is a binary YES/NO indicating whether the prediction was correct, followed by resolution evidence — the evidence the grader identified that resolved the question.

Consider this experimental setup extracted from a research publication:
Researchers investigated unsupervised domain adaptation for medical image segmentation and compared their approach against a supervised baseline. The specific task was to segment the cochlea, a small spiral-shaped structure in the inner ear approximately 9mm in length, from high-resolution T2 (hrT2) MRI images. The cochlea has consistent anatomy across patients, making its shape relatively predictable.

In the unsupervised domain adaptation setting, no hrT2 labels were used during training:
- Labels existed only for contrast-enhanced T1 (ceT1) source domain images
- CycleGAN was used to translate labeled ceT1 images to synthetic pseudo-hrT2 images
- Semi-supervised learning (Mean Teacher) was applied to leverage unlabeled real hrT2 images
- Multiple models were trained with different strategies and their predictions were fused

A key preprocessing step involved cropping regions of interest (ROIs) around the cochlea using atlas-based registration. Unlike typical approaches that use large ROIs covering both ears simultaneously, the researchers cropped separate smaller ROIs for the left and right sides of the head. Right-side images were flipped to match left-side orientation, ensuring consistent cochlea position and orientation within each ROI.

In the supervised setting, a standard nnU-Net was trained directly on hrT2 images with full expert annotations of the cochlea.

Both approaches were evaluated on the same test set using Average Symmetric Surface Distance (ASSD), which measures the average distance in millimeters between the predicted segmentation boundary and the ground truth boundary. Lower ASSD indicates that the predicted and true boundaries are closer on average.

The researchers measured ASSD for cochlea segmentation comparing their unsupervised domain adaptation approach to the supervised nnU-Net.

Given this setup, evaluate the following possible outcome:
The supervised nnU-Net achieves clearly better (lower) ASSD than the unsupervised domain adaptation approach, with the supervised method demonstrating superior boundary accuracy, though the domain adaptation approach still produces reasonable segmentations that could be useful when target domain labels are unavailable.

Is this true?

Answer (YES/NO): NO